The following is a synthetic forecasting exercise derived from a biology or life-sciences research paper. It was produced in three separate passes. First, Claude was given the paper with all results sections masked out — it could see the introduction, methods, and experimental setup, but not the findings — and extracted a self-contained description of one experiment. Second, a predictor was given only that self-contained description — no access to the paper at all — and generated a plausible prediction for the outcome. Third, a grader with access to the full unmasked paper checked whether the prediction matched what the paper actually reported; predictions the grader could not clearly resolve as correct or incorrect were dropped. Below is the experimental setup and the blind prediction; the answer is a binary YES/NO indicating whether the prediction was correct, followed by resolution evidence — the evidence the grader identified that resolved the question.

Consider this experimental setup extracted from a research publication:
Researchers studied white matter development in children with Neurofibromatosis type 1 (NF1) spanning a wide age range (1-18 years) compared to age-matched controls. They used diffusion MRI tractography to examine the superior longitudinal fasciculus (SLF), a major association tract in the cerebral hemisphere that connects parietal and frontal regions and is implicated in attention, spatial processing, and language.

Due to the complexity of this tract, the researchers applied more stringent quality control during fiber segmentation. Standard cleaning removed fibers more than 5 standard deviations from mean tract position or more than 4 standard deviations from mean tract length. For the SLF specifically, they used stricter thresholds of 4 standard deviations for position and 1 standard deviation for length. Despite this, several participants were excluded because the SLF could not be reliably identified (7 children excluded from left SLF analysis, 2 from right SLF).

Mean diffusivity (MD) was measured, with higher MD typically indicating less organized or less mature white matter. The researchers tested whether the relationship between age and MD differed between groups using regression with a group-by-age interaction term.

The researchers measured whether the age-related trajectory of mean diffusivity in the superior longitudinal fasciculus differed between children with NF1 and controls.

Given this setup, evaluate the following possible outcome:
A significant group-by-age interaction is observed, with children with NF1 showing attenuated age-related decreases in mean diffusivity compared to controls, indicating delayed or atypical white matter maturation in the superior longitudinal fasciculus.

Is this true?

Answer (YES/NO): NO